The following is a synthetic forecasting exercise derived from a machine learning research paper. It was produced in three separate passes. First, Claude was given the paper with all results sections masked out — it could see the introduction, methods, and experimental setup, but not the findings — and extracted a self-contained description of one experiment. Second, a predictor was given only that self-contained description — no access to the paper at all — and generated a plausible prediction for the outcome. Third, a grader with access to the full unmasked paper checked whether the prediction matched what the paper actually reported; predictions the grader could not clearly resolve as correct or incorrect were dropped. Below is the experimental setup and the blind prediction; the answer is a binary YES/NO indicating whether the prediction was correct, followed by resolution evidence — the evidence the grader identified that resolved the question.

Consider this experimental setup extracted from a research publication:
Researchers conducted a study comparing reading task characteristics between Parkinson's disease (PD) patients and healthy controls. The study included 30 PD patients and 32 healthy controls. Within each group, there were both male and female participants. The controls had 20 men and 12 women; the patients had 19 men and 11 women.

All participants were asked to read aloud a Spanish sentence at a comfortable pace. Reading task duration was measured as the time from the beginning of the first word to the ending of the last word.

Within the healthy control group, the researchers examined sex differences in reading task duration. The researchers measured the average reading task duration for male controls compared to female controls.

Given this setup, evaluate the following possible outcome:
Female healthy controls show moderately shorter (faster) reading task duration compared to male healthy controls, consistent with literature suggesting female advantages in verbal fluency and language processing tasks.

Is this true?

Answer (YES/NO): YES